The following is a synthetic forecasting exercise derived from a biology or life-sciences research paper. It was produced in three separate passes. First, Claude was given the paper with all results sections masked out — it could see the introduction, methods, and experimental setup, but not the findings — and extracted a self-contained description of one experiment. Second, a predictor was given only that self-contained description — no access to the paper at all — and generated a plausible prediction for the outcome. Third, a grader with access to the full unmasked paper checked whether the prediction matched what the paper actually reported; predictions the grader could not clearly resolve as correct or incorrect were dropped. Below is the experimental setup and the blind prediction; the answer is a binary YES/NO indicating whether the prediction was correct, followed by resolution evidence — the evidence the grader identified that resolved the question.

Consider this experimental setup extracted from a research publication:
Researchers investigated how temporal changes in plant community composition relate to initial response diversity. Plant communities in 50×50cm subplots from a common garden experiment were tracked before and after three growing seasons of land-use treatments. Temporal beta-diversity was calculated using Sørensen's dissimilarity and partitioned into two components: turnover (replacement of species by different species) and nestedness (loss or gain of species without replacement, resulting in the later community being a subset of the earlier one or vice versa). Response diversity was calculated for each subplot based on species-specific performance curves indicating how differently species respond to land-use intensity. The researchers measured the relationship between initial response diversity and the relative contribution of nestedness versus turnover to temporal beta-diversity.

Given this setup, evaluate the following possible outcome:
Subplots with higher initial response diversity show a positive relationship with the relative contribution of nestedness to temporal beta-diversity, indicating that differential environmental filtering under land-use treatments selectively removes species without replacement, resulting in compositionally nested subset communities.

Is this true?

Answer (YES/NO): YES